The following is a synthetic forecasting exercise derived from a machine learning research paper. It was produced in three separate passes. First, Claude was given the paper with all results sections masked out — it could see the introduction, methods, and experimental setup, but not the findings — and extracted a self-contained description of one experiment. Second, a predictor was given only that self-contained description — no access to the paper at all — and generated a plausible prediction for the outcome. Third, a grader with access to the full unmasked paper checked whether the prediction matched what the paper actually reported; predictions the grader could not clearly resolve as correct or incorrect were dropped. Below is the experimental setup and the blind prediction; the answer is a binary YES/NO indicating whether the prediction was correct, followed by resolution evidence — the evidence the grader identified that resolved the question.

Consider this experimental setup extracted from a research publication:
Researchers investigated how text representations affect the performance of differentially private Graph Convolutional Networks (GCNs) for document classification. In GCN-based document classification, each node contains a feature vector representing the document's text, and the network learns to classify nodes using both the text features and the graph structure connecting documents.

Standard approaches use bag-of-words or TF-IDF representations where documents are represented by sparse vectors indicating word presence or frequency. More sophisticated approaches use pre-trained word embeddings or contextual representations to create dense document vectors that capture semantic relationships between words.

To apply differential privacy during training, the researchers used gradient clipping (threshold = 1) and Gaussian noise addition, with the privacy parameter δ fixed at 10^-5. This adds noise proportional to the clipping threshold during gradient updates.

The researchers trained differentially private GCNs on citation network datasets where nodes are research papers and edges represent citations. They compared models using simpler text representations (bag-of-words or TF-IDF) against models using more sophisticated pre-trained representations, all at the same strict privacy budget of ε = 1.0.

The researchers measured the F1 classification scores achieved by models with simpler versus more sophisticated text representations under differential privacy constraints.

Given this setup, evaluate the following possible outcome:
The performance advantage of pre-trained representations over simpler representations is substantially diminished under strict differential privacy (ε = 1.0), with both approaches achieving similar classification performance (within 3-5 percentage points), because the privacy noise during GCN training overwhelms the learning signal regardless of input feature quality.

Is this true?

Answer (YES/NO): NO